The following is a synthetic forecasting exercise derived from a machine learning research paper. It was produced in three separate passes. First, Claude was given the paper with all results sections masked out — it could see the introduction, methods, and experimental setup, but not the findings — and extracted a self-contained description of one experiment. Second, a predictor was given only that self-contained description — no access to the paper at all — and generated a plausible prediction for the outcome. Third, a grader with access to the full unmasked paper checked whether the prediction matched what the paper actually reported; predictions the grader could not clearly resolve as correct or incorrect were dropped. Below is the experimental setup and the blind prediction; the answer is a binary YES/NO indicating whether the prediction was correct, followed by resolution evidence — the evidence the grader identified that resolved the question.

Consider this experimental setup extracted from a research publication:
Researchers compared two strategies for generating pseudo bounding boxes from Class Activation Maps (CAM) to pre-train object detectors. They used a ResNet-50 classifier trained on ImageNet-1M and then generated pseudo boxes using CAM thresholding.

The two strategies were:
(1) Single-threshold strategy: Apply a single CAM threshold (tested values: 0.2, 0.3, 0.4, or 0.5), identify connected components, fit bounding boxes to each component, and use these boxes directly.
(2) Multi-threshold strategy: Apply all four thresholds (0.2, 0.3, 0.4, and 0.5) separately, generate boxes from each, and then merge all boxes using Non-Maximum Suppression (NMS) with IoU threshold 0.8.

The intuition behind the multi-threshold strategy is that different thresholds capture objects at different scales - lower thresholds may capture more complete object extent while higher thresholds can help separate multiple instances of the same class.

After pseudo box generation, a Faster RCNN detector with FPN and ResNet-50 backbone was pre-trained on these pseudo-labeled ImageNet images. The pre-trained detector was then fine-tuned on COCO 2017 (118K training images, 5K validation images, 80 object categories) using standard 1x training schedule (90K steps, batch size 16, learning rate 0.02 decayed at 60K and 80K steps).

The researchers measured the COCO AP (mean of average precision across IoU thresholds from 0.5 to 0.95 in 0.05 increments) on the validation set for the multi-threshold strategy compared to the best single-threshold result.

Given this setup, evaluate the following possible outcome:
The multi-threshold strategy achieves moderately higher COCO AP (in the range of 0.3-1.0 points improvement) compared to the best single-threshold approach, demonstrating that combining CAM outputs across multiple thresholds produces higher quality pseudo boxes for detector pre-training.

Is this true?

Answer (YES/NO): NO